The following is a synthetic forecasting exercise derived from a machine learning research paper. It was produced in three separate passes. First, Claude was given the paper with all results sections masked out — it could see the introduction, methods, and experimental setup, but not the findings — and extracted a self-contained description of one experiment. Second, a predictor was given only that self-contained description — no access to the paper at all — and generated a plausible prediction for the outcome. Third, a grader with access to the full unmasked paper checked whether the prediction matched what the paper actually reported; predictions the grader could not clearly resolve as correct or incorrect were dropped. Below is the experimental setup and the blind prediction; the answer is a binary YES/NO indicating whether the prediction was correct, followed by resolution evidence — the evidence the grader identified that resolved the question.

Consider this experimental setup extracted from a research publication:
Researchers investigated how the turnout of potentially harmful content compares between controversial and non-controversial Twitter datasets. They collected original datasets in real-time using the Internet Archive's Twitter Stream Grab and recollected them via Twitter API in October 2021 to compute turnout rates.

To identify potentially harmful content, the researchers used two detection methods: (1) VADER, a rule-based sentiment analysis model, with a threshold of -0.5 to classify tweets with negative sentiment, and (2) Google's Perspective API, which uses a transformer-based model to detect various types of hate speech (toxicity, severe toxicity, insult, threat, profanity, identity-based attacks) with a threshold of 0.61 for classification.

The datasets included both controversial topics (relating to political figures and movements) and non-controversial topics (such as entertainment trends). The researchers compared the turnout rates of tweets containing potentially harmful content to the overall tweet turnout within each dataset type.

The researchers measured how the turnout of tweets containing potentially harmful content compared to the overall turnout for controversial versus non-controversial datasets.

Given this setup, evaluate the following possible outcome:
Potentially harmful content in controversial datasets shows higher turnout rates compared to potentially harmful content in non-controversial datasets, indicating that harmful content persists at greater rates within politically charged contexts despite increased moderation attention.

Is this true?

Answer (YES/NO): YES